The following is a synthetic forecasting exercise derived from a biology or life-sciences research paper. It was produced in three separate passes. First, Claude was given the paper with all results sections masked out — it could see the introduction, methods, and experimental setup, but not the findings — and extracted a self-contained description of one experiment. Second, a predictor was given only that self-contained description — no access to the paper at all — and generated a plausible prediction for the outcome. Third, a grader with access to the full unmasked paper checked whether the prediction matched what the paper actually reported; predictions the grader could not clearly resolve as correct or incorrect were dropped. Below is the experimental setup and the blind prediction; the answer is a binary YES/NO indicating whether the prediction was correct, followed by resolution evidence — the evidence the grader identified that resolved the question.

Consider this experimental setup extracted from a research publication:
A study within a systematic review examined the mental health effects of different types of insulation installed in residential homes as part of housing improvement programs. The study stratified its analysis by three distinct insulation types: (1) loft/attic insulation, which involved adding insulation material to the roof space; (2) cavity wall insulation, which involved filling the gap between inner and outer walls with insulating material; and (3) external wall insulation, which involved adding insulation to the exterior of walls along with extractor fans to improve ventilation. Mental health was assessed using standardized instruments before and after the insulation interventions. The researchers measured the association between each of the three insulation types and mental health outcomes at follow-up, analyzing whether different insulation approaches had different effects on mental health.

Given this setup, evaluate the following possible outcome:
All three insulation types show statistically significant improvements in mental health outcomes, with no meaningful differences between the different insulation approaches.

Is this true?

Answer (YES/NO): NO